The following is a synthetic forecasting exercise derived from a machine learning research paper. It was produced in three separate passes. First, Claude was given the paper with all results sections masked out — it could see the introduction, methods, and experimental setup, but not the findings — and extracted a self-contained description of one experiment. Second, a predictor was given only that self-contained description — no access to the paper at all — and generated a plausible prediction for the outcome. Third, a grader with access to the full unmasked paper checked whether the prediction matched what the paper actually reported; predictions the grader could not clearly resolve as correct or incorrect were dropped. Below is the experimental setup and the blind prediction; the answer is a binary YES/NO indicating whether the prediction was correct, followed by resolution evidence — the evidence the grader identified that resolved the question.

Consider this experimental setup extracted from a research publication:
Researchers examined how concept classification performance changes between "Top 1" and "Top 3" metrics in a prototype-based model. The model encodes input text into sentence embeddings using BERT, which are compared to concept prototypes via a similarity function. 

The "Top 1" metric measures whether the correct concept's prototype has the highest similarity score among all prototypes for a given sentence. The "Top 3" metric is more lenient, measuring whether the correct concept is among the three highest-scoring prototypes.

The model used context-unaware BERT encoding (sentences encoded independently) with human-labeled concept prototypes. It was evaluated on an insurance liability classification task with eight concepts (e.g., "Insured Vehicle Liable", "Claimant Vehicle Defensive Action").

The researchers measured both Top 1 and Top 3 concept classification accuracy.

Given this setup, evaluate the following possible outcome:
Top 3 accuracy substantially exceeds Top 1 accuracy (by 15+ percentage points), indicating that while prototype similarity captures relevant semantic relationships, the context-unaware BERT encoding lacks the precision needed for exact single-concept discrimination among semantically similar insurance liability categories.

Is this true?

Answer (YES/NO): YES